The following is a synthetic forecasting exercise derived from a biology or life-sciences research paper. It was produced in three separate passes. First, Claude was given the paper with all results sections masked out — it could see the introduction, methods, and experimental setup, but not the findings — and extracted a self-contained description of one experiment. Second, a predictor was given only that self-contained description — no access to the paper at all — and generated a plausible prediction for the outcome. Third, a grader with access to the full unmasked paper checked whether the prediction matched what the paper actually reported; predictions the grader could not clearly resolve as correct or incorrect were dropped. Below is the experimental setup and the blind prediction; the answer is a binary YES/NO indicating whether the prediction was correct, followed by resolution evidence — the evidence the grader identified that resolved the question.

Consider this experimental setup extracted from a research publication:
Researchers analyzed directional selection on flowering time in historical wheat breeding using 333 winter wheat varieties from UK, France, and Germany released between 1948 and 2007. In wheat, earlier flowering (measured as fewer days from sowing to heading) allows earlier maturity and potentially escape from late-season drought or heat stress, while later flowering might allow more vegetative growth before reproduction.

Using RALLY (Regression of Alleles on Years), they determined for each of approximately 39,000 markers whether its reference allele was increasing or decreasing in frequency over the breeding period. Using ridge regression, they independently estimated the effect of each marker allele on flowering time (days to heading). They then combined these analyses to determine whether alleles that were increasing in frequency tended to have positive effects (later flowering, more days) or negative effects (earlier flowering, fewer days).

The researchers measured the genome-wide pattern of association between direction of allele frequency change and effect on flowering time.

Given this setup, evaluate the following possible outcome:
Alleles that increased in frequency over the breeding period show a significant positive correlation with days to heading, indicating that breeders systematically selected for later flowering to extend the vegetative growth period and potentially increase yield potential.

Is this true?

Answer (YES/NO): NO